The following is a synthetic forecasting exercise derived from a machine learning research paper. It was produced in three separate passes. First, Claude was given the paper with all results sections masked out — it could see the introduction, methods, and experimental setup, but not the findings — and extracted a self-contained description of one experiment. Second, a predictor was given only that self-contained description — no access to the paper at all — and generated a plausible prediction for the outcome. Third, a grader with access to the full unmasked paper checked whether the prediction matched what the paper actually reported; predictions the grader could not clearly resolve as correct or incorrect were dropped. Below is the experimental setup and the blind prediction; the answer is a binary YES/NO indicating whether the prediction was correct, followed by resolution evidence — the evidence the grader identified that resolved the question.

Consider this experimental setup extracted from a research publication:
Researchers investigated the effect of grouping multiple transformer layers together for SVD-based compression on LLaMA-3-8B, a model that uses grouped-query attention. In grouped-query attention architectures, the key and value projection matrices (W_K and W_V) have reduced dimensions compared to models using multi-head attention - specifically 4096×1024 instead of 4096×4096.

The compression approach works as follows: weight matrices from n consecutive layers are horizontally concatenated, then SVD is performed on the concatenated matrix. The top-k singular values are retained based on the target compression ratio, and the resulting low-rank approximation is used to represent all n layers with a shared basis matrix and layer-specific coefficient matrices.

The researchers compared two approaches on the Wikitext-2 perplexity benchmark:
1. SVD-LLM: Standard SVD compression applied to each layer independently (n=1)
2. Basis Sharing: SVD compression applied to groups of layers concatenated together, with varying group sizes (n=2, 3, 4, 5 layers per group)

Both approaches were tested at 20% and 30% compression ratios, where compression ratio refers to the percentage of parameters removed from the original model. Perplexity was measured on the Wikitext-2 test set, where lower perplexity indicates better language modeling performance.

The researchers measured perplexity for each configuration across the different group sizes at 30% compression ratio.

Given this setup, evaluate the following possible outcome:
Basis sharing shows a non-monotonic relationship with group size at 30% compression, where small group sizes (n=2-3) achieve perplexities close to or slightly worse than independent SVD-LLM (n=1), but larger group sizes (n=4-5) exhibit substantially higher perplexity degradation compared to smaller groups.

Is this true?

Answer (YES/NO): NO